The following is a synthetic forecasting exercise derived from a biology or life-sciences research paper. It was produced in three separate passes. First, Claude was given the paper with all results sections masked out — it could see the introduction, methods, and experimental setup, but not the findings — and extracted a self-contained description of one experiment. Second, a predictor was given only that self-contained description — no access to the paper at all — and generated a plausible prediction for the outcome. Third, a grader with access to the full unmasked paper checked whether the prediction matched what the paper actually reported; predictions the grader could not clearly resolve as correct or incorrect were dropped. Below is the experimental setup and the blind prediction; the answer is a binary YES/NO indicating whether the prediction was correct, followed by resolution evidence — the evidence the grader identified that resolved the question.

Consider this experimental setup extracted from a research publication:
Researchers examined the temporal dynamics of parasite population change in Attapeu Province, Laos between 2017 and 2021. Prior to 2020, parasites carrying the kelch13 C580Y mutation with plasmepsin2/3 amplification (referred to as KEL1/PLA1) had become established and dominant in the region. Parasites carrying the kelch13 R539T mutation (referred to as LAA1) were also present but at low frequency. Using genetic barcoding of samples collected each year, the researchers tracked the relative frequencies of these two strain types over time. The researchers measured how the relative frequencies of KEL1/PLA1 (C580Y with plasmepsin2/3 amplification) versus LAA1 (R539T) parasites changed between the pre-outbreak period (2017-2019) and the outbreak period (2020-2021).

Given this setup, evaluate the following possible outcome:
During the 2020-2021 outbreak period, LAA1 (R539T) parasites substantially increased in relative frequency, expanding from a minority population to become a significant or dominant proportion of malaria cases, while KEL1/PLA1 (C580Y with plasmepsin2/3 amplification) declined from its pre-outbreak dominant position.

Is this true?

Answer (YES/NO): YES